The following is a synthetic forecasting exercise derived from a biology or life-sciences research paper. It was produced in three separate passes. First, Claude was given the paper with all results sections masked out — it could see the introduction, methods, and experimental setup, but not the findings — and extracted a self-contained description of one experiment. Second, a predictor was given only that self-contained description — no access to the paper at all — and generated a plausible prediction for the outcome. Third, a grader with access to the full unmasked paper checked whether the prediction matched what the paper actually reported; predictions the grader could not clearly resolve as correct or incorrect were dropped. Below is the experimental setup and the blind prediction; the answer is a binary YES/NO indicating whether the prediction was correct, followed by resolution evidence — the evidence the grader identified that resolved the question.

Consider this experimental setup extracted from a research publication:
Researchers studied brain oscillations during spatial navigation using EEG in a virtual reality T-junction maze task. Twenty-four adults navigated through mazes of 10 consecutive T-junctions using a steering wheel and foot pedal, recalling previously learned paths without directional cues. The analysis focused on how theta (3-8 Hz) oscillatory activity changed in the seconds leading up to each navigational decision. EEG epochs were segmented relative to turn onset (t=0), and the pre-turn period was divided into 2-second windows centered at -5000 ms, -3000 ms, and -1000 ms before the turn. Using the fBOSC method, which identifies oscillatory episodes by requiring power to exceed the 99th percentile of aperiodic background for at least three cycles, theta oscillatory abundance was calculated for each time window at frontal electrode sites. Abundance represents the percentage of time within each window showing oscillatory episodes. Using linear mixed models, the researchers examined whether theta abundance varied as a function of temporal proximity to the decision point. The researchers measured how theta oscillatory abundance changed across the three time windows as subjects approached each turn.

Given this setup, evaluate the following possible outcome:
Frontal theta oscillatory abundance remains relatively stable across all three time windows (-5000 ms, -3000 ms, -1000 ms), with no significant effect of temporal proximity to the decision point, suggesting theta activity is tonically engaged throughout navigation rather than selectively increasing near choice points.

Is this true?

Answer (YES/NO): NO